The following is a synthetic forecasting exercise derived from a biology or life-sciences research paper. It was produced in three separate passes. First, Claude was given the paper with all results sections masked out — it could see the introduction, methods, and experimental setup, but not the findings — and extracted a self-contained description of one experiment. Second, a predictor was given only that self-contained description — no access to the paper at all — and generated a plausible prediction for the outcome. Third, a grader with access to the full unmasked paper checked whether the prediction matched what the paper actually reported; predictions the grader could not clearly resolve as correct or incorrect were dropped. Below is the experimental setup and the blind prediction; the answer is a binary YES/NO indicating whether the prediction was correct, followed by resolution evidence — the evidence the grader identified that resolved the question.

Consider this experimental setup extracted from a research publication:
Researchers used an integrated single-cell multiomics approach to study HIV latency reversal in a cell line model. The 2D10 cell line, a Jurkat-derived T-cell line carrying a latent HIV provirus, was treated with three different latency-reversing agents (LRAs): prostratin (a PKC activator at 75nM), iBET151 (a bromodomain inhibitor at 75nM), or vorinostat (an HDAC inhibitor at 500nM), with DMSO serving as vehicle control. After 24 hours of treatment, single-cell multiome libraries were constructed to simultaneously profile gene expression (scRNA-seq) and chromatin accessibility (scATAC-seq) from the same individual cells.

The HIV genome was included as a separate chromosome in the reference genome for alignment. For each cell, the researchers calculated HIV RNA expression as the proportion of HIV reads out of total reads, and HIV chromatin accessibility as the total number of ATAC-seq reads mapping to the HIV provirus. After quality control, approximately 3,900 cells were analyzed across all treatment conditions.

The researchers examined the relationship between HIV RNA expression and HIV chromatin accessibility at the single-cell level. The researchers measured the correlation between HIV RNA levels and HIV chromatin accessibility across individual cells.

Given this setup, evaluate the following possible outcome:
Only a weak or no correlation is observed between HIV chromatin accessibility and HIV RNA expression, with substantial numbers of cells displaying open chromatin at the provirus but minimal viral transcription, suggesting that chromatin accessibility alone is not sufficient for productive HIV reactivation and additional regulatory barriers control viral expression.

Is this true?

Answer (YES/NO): NO